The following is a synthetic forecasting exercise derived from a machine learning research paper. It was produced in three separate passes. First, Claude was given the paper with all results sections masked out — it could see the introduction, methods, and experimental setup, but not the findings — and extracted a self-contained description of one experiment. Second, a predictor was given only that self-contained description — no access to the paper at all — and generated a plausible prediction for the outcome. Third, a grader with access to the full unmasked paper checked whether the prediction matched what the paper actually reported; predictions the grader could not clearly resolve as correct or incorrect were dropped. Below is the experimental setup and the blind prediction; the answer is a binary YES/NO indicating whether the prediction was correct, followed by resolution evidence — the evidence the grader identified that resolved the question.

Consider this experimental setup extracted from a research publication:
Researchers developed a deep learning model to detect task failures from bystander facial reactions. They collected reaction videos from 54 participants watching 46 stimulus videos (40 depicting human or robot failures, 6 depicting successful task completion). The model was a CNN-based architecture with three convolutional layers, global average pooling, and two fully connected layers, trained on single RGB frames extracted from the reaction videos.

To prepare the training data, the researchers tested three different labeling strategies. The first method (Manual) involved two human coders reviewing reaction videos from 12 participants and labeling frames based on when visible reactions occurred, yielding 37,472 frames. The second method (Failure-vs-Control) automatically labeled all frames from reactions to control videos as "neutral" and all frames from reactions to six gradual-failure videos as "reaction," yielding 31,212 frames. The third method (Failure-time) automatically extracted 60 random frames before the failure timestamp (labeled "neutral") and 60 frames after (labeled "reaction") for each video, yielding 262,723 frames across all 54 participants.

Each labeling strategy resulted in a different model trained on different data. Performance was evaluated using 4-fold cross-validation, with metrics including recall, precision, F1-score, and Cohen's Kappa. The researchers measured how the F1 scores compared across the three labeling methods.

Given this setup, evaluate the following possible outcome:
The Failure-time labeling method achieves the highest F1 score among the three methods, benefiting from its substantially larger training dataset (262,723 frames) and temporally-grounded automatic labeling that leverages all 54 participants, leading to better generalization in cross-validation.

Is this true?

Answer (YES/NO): NO